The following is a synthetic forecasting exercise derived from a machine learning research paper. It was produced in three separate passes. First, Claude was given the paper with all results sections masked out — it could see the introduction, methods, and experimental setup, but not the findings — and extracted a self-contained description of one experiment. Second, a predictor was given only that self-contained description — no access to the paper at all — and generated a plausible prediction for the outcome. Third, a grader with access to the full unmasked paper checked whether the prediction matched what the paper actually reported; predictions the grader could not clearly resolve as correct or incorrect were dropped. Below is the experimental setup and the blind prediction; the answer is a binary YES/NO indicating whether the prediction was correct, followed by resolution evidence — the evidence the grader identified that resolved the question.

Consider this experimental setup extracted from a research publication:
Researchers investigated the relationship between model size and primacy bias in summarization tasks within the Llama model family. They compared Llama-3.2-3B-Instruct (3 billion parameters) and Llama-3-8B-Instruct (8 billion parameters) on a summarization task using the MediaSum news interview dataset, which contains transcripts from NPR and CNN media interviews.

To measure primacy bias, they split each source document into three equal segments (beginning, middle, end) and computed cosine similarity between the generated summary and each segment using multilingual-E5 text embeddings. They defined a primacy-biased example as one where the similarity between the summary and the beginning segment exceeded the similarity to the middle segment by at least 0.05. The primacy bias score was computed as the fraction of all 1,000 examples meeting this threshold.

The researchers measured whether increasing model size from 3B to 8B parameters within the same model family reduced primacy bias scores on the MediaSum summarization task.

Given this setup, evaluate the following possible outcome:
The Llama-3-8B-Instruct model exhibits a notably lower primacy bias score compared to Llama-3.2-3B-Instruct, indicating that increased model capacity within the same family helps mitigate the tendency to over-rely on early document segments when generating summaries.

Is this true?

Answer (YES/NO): NO